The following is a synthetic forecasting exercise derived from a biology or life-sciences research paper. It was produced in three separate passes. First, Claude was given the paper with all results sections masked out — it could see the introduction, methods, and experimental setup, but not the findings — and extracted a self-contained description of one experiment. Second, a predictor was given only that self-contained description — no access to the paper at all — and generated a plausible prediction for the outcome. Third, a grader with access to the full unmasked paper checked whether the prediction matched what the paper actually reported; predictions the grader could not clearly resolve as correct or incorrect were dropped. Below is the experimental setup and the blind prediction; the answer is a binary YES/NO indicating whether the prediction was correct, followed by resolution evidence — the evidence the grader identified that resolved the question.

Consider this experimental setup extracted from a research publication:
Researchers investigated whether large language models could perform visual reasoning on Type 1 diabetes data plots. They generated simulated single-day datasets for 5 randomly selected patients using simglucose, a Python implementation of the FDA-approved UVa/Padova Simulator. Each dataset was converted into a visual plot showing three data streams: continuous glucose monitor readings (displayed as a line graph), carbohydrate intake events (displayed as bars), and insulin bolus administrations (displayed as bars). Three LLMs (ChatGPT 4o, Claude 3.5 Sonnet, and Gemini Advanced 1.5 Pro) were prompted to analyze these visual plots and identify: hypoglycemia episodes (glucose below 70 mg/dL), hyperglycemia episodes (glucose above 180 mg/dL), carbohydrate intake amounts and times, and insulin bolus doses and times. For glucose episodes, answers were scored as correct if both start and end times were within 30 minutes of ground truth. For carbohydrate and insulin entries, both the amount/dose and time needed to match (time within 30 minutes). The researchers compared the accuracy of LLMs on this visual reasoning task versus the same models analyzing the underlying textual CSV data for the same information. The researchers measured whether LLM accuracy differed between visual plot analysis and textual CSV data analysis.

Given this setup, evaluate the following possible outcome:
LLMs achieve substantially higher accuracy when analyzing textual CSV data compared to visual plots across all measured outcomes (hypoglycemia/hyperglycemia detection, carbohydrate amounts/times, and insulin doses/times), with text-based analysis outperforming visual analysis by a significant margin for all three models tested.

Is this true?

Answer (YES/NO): NO